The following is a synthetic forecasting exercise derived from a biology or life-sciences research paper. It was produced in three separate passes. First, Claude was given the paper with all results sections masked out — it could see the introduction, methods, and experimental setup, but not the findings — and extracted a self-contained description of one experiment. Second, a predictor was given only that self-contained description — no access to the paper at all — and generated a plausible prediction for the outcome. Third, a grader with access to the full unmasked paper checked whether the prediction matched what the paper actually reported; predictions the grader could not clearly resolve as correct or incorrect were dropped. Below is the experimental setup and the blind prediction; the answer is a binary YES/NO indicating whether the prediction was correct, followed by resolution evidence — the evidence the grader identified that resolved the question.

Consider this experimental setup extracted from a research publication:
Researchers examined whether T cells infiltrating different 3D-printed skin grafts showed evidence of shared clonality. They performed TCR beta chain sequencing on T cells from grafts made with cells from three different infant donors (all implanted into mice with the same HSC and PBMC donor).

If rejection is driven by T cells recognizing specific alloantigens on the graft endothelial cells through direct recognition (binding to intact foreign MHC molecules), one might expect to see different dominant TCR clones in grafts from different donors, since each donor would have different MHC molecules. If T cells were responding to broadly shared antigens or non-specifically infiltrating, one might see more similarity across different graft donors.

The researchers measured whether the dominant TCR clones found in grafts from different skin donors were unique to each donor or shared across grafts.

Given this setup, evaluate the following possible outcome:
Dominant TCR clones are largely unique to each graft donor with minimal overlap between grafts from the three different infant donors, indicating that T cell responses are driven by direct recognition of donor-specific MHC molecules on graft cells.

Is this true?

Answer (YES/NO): YES